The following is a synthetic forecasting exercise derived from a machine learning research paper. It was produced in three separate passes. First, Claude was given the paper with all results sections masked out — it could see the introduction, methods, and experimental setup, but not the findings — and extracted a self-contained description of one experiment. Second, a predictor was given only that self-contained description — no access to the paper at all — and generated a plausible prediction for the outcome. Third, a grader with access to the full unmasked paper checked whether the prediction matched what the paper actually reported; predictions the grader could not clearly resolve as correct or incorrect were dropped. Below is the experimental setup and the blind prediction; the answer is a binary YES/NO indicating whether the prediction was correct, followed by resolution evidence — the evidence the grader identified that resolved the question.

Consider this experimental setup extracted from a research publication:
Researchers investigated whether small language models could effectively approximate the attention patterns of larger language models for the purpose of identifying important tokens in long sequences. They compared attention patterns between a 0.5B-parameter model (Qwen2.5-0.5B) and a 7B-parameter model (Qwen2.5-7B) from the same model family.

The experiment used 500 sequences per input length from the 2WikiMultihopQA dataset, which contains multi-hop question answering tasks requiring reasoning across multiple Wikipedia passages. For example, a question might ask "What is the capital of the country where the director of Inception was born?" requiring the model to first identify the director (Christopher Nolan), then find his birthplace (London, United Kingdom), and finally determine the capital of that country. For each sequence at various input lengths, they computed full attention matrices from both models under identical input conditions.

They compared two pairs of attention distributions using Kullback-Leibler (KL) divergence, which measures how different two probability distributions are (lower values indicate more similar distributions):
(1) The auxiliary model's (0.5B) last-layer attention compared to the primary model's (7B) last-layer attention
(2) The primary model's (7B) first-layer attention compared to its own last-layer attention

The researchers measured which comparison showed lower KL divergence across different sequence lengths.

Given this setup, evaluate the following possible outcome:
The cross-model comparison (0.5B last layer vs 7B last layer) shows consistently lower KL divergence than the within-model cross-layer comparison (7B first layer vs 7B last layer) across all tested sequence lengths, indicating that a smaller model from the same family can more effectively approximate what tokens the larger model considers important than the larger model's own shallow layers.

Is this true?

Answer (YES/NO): YES